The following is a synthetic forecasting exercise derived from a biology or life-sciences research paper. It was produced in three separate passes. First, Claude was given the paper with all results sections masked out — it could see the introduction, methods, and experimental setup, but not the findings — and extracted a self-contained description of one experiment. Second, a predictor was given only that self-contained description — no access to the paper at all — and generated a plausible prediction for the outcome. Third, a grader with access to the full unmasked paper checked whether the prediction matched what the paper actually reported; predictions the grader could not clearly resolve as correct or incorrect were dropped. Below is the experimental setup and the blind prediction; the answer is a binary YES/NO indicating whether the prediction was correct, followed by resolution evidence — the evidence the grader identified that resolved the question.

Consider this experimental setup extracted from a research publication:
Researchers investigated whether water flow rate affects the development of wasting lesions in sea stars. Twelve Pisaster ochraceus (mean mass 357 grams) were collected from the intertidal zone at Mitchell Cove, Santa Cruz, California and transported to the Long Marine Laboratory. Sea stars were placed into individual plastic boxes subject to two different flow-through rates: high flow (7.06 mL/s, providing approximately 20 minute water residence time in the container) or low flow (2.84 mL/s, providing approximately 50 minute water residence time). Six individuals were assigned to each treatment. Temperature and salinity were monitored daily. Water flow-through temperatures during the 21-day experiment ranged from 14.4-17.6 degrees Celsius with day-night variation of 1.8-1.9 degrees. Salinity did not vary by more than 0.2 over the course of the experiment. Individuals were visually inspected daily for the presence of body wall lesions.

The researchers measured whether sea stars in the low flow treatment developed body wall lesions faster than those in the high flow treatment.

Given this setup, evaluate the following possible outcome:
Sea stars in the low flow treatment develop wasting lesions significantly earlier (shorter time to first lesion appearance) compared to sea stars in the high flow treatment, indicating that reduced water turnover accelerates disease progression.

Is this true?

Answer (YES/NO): YES